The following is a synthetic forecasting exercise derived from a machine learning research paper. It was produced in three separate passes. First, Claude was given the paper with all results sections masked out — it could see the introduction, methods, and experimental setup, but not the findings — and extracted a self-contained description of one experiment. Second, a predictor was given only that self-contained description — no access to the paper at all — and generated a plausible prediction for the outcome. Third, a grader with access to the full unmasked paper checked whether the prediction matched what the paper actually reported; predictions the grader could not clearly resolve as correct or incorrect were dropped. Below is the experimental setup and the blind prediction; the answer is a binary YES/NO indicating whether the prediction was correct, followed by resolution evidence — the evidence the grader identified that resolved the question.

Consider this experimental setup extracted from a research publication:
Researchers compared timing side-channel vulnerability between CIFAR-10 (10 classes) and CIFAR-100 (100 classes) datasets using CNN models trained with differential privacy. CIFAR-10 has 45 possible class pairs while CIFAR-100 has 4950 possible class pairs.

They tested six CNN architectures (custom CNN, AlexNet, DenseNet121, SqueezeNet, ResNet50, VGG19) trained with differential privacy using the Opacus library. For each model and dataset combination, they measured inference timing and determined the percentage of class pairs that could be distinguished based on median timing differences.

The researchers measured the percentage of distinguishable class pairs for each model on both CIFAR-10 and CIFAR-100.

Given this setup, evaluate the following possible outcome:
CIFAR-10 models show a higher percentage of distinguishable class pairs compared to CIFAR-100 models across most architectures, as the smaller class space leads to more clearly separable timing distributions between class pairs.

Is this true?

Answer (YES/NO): NO